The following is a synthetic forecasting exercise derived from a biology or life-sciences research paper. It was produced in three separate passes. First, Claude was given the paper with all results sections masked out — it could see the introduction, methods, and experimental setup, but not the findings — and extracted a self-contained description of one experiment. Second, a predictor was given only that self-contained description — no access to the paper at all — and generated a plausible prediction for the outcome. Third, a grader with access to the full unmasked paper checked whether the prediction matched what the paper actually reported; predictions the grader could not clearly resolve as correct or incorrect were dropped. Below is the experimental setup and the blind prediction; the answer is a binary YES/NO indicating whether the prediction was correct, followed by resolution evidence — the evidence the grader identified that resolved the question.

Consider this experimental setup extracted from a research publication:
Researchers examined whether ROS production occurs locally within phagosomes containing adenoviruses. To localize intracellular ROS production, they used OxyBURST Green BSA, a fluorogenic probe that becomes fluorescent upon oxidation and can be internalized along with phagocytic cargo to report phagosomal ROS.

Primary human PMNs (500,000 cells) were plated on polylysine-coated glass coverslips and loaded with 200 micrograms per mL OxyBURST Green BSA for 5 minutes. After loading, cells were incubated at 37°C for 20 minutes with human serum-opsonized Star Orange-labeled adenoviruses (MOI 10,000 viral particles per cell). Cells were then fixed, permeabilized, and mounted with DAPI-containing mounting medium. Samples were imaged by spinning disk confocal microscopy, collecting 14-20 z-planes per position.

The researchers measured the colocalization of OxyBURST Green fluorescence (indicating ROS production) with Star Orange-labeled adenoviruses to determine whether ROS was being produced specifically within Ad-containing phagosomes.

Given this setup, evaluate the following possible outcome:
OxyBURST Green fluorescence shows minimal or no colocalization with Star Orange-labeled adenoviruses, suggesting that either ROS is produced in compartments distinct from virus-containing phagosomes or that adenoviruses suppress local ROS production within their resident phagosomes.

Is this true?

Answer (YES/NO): NO